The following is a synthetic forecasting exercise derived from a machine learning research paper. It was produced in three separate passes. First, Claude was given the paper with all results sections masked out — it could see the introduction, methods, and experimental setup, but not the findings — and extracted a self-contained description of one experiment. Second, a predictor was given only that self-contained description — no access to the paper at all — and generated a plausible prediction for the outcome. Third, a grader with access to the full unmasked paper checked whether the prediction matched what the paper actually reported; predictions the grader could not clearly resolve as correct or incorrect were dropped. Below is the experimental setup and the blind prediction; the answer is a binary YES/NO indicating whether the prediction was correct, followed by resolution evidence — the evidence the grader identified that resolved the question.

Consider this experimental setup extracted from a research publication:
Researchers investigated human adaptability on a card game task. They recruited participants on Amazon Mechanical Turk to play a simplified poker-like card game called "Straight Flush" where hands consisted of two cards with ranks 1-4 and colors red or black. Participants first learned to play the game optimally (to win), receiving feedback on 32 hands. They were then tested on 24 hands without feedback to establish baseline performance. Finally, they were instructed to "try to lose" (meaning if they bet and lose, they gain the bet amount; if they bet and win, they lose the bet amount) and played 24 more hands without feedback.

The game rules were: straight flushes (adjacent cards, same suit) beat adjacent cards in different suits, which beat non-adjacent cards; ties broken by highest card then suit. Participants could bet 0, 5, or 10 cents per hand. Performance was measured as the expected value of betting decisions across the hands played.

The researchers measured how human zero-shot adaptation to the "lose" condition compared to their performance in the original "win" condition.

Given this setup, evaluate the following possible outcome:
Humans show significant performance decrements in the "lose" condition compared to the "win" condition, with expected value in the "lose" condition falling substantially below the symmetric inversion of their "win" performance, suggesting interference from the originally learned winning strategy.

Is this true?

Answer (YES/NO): NO